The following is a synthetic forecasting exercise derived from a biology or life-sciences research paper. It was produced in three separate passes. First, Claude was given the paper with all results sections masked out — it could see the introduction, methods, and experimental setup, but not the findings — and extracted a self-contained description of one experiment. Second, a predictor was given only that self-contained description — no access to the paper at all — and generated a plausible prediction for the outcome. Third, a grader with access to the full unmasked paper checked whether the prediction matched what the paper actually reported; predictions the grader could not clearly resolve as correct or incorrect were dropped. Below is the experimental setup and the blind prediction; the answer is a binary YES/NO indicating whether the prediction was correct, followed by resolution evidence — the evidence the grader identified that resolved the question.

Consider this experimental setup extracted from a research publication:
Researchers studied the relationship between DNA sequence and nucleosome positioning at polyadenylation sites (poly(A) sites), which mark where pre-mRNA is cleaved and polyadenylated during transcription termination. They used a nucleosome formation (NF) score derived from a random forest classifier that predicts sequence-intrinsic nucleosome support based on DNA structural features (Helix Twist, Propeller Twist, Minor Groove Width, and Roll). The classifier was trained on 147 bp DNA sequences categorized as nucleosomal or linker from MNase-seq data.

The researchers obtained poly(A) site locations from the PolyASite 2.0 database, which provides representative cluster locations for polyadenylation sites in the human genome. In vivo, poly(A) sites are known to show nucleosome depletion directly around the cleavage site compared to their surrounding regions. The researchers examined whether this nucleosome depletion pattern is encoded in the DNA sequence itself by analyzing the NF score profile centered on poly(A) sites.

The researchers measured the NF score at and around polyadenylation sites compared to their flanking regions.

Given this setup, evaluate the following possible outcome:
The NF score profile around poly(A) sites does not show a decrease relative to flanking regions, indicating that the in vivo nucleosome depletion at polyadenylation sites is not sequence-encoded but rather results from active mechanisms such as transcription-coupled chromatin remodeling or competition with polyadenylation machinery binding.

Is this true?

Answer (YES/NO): NO